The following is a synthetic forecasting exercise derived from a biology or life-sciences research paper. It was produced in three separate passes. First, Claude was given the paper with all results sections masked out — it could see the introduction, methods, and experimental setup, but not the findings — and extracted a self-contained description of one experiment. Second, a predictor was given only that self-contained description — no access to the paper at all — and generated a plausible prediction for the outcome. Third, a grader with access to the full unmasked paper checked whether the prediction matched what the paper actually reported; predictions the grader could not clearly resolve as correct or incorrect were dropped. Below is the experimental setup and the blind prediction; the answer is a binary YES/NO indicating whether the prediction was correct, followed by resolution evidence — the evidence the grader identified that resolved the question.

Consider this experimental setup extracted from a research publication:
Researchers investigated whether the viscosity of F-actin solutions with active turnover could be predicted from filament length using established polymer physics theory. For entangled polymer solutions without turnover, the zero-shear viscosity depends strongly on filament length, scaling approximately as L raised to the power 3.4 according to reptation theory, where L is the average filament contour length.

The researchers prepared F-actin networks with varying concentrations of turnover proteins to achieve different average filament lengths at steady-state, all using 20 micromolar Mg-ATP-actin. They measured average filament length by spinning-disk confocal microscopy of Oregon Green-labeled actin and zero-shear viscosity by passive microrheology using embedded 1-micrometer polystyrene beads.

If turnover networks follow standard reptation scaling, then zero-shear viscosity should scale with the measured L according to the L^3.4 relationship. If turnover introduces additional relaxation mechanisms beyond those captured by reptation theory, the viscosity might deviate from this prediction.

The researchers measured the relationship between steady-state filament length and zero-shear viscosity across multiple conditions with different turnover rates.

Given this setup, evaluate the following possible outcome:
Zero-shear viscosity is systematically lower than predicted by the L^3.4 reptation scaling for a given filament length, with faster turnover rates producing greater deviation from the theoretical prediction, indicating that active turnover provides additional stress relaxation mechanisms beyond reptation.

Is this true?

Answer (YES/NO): NO